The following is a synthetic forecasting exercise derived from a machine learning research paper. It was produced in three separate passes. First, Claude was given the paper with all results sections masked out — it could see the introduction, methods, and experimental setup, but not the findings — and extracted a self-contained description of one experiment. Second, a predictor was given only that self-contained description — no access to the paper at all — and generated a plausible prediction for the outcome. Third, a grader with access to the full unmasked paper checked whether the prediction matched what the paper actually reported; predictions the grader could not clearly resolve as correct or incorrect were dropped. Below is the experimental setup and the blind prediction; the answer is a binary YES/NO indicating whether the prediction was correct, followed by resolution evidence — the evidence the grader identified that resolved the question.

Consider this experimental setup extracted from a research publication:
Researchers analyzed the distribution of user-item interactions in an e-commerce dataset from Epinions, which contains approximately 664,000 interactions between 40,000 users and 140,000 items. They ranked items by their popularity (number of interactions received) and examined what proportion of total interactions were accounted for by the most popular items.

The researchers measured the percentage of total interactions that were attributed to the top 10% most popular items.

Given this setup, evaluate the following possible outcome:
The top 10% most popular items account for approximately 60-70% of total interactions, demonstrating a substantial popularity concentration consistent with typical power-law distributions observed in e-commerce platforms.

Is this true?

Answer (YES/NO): YES